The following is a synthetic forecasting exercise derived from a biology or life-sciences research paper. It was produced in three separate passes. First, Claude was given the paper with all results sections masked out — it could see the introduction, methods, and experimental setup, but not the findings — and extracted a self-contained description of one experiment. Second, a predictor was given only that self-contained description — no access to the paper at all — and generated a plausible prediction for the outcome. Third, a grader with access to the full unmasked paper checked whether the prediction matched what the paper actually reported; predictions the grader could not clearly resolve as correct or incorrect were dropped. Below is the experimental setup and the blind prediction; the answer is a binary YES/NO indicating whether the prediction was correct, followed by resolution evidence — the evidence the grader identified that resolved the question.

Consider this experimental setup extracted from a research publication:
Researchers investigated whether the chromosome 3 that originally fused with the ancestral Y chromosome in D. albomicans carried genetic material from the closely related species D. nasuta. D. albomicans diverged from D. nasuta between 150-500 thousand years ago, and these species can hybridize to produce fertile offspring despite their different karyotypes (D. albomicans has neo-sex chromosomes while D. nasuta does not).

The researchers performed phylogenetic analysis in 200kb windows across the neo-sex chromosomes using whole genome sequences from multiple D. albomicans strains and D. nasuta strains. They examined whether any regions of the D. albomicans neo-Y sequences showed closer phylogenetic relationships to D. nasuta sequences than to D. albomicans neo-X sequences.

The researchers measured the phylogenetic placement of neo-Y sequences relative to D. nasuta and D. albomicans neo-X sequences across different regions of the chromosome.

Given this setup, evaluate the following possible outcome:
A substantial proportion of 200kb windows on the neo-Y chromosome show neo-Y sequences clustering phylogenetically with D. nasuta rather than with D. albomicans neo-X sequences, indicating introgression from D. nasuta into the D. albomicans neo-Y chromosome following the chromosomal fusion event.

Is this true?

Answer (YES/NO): NO